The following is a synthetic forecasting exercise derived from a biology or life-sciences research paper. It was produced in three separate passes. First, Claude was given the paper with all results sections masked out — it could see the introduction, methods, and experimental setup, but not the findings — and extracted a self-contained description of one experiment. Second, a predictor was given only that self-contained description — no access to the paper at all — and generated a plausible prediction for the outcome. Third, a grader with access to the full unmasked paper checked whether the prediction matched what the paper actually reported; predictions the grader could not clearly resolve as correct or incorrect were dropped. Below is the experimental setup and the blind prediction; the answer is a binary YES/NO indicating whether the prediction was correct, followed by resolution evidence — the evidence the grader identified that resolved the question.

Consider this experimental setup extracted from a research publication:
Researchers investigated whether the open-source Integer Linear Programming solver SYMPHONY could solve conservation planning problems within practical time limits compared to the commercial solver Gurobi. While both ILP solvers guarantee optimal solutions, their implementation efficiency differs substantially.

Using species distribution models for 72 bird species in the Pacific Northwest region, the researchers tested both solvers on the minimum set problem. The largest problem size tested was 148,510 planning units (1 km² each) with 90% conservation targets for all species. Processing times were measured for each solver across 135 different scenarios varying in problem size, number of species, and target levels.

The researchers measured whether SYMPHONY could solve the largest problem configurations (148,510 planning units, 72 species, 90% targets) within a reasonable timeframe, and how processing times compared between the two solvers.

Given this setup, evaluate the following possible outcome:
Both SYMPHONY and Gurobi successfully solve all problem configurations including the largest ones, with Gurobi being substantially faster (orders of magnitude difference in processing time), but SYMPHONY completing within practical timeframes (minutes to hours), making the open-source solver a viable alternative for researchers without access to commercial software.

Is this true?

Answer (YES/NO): NO